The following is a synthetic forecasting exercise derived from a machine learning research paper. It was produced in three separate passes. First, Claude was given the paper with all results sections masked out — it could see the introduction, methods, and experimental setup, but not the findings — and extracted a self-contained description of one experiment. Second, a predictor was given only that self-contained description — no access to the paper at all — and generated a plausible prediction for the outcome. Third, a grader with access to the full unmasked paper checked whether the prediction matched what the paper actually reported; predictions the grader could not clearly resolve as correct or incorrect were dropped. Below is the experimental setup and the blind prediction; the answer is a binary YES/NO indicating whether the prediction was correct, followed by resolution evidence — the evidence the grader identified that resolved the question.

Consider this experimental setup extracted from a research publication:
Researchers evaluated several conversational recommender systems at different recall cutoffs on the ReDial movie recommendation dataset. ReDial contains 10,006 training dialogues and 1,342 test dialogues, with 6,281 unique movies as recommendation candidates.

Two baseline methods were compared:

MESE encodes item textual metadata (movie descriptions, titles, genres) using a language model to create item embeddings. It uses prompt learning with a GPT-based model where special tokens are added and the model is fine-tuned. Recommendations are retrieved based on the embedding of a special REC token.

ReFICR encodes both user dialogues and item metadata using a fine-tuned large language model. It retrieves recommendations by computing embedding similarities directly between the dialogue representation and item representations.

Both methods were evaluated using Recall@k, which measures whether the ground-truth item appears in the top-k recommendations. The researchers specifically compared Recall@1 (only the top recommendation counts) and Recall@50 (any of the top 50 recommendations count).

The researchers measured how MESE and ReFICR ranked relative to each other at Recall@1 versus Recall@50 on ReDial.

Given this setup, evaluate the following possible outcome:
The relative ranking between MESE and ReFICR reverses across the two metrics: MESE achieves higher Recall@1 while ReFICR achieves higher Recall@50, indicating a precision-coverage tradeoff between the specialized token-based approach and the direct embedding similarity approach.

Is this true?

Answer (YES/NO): YES